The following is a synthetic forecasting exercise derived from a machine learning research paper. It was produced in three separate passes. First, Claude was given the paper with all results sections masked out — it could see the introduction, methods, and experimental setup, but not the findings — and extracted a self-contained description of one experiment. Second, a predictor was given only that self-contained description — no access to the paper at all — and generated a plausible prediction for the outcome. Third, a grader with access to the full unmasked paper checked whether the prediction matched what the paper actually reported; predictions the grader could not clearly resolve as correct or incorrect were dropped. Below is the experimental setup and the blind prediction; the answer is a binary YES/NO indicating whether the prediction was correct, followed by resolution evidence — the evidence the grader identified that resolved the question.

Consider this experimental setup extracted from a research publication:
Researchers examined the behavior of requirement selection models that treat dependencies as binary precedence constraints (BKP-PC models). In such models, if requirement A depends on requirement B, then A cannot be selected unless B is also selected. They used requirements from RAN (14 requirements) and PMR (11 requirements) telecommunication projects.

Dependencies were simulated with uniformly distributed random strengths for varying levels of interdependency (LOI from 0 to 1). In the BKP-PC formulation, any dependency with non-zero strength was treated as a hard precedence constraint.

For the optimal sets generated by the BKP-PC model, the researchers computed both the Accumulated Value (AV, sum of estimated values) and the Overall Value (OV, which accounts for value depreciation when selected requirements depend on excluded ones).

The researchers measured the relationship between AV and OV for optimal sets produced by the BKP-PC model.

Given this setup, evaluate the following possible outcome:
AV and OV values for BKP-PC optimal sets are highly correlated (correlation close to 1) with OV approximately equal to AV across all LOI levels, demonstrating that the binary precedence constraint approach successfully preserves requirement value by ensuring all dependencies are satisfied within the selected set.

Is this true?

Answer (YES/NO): YES